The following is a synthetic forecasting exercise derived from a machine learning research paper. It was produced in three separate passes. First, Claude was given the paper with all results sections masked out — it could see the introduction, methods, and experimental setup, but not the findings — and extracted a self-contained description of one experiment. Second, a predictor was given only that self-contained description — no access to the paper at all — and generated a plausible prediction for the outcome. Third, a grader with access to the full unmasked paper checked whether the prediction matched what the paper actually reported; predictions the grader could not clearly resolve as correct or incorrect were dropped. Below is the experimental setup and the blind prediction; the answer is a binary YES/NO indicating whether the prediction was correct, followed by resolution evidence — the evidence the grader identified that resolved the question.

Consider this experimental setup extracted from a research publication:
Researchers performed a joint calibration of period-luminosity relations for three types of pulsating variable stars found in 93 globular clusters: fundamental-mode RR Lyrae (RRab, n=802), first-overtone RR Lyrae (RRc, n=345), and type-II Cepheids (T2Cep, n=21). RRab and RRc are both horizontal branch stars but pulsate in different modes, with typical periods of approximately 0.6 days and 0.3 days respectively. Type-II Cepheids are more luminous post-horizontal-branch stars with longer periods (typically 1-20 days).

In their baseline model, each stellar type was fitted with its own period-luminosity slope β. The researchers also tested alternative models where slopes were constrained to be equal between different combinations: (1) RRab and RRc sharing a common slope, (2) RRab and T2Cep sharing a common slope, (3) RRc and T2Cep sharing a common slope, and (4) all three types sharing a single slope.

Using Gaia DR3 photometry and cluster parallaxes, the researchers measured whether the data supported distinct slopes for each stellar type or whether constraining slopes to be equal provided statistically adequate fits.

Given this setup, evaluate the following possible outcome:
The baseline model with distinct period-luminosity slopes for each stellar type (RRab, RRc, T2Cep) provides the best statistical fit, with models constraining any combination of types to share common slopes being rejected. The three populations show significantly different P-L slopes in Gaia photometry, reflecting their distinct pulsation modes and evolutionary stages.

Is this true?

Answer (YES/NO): NO